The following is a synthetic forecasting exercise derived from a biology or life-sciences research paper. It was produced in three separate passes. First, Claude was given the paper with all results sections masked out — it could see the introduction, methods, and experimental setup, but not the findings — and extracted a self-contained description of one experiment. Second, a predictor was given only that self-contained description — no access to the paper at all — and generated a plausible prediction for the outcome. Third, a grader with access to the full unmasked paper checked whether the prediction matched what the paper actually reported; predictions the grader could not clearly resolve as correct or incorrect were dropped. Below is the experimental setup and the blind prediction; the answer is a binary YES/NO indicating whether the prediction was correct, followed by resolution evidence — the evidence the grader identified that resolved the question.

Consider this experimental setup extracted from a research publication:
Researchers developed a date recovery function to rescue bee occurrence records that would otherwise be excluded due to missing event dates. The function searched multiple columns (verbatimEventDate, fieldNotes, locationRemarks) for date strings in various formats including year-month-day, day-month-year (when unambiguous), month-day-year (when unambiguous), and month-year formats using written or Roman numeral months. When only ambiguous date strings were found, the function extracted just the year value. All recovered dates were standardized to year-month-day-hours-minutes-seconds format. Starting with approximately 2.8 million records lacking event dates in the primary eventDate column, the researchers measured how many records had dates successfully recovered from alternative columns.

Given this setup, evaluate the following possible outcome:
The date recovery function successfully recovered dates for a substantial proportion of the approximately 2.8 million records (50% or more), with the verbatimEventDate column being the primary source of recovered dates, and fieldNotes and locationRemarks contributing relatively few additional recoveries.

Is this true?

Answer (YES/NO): NO